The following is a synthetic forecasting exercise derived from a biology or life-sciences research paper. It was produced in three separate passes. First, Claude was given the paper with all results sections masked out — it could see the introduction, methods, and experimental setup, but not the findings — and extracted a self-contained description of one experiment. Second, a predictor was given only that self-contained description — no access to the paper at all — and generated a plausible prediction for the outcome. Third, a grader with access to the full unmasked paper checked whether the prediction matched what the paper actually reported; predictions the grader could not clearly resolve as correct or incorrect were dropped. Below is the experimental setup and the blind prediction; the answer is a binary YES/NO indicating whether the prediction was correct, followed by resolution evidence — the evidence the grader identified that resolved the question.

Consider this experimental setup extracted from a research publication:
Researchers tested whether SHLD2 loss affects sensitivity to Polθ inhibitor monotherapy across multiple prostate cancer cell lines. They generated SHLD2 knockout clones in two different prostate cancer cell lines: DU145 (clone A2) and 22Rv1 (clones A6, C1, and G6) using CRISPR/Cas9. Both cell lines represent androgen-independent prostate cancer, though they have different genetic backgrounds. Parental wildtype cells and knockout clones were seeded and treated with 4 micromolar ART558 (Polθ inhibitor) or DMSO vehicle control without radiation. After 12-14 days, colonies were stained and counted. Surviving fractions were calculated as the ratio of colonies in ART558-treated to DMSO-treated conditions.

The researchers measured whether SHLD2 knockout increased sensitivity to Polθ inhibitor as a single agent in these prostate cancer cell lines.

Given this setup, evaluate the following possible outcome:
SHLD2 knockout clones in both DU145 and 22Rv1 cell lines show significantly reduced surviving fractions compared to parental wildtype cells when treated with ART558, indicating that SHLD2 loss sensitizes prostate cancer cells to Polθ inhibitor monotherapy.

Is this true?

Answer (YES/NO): NO